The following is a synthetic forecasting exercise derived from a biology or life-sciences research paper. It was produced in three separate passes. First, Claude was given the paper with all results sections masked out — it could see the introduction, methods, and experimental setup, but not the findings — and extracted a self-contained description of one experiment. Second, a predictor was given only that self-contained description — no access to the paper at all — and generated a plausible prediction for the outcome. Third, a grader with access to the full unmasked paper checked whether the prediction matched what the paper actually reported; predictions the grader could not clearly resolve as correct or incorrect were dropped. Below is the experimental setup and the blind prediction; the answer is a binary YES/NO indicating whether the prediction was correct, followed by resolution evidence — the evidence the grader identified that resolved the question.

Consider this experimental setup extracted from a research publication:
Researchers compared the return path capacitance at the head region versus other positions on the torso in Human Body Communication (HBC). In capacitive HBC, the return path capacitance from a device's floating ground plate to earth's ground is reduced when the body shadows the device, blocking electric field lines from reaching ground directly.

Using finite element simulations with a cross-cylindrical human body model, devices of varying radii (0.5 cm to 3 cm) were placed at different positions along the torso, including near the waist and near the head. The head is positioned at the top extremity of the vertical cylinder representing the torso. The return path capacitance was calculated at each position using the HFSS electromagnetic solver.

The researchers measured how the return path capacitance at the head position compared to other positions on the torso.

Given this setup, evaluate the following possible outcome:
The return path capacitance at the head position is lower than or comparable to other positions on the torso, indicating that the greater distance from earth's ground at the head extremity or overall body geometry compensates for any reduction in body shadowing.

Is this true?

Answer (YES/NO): NO